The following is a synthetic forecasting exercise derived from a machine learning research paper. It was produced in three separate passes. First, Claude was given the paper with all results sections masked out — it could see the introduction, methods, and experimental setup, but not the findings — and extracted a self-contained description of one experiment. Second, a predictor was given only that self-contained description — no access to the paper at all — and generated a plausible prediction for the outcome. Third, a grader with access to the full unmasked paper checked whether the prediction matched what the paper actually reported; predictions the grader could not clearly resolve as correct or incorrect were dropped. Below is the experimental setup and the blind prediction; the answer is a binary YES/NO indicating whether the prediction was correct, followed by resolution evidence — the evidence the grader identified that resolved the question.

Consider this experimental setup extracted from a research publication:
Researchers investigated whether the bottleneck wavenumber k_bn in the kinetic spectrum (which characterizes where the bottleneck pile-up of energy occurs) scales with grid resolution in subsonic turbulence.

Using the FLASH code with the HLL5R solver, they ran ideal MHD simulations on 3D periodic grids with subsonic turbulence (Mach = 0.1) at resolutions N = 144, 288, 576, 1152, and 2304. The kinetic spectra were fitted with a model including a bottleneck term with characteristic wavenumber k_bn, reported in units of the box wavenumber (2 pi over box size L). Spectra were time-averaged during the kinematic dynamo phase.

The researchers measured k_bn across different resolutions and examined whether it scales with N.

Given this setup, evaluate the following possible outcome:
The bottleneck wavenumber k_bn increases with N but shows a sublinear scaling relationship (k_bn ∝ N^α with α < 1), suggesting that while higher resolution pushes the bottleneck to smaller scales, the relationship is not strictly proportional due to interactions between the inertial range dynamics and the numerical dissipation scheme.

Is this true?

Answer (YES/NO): NO